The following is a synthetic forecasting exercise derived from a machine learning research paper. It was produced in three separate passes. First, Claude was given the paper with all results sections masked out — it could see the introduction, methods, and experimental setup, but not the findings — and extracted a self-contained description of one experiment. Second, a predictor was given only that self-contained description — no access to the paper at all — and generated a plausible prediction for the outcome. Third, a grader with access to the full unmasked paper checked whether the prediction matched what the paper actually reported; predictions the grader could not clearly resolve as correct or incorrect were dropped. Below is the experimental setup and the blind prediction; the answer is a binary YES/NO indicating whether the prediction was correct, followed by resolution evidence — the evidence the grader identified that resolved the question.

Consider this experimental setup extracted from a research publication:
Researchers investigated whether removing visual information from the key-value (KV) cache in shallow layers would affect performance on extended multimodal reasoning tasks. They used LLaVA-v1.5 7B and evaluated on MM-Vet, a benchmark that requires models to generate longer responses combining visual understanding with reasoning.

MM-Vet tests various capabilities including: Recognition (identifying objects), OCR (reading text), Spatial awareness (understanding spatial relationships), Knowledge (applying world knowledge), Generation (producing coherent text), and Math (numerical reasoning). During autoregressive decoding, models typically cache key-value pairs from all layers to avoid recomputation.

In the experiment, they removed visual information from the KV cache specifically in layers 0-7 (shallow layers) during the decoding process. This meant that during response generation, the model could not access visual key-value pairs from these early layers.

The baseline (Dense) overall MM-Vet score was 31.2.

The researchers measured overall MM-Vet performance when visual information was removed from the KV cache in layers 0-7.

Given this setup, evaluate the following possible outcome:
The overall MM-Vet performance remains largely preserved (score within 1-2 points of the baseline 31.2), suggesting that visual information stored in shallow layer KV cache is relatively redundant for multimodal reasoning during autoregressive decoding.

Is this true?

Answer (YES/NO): NO